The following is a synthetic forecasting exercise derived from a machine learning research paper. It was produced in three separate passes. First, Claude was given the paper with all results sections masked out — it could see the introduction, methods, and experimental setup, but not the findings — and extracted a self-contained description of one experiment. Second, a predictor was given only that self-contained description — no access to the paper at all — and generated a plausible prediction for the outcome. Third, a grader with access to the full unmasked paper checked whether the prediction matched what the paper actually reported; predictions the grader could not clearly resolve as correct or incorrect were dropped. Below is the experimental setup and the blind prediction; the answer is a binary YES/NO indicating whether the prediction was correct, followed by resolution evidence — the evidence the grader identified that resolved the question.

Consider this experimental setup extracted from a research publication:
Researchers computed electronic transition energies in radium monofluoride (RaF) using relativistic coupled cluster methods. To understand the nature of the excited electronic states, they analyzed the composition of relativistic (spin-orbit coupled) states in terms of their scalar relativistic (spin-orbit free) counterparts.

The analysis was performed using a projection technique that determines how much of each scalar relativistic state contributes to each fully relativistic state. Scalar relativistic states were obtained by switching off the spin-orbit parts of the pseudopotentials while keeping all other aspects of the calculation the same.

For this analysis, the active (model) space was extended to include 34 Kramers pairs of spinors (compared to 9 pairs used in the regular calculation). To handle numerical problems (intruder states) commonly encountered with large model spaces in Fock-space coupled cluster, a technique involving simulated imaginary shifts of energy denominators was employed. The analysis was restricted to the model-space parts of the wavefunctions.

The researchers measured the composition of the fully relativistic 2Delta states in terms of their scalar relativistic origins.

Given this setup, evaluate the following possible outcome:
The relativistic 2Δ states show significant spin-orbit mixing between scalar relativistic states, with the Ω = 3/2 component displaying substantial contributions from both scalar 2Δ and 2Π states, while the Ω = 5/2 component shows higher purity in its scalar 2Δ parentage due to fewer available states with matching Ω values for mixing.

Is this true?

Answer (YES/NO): NO